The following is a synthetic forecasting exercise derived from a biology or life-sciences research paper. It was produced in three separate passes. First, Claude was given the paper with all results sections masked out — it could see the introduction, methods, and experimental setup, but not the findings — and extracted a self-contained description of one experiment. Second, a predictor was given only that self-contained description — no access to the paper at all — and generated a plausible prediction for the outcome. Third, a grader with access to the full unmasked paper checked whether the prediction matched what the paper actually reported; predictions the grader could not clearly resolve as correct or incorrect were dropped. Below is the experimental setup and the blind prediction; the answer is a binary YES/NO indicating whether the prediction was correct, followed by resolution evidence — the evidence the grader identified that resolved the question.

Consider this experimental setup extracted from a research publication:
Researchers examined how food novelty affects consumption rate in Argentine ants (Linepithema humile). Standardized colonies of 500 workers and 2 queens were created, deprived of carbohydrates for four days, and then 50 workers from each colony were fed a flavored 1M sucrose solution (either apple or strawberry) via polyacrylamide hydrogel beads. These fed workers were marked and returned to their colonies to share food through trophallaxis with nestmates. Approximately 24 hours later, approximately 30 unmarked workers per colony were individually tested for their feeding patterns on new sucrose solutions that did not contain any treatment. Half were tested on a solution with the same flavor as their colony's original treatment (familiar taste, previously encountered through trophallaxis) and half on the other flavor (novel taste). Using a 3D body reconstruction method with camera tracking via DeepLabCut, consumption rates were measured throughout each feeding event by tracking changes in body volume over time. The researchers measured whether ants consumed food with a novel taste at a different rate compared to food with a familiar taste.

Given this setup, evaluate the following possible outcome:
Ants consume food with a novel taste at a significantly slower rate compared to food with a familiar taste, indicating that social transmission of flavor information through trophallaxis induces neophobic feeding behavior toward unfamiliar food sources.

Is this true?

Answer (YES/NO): NO